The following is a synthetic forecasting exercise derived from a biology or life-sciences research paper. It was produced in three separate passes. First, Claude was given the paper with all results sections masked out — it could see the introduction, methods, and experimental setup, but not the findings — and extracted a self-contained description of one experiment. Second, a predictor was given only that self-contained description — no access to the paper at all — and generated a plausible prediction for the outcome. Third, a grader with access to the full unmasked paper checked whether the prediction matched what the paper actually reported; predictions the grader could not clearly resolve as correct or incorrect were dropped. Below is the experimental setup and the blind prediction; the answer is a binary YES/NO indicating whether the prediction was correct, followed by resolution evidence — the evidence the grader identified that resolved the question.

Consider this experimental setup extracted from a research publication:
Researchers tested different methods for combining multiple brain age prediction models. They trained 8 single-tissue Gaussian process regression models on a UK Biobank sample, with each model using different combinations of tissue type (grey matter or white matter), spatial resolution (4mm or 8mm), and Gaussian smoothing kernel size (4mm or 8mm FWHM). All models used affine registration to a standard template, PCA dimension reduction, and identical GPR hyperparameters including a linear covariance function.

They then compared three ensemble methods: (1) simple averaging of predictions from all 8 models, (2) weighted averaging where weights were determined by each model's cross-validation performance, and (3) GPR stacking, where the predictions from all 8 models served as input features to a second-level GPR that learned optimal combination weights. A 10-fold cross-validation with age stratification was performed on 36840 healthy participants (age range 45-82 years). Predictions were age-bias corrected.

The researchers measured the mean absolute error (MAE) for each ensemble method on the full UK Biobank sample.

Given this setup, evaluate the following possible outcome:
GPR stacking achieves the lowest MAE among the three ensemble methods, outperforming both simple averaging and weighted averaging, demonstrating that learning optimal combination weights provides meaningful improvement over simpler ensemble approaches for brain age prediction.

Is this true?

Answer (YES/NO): YES